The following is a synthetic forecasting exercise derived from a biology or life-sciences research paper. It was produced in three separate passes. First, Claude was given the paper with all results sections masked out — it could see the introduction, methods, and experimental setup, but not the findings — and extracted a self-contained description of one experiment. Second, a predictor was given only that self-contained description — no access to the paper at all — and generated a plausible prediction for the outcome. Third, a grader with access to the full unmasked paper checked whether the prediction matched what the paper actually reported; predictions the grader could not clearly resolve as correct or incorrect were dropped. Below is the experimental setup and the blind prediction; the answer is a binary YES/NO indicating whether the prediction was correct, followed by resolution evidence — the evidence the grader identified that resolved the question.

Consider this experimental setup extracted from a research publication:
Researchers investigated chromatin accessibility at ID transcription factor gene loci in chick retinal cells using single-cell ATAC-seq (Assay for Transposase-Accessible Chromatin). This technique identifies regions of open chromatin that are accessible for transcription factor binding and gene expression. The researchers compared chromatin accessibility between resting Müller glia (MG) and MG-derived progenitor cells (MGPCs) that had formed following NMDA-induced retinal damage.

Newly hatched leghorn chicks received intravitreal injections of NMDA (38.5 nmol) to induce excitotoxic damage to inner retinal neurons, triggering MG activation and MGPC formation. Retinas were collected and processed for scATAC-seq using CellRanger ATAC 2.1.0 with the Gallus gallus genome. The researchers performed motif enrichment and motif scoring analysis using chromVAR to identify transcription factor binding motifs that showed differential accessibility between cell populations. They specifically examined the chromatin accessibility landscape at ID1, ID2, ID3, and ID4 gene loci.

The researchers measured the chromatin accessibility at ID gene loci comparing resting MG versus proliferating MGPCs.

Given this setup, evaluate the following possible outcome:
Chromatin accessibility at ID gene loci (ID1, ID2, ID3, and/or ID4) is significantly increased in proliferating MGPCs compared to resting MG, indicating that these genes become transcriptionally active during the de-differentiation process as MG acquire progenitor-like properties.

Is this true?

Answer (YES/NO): YES